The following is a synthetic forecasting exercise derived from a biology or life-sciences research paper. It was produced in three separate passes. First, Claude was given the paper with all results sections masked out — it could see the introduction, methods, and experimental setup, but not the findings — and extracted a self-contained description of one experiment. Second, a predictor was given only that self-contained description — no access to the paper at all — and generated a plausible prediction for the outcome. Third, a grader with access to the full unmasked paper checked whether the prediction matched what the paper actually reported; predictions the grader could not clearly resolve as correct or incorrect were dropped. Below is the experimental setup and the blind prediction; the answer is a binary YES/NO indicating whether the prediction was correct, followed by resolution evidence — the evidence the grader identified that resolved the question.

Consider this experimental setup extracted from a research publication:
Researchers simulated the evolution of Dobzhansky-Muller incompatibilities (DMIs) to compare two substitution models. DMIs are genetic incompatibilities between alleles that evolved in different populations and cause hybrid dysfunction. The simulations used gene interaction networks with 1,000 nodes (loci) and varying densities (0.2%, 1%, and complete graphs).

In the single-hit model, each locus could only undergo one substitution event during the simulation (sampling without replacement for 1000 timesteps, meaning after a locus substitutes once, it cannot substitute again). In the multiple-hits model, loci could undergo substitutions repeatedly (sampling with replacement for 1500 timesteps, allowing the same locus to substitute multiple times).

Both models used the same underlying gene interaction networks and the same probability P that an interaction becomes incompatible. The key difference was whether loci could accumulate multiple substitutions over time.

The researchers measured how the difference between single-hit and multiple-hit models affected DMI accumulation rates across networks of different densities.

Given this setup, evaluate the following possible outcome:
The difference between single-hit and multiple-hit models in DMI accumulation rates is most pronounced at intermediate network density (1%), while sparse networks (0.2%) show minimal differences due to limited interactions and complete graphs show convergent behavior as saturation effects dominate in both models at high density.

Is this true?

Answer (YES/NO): NO